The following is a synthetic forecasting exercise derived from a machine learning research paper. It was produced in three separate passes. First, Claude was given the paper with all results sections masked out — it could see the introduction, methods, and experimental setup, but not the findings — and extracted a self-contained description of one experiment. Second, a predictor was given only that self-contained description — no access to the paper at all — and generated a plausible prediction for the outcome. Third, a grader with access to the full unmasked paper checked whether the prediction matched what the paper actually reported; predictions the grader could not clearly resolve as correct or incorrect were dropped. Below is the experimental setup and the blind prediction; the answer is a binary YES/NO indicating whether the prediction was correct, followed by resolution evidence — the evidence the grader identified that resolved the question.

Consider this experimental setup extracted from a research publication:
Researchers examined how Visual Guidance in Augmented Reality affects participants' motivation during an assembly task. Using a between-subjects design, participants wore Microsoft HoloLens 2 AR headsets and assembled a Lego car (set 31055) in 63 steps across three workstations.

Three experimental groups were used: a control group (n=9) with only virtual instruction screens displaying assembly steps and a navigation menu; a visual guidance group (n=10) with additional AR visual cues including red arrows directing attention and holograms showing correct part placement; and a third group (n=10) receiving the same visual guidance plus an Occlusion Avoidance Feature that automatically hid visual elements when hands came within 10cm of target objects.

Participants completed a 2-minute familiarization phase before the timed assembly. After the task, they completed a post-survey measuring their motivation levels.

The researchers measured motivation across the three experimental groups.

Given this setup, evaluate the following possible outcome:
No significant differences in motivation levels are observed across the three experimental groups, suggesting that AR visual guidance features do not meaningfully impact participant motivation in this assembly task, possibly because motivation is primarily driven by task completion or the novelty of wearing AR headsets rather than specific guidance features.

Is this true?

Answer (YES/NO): YES